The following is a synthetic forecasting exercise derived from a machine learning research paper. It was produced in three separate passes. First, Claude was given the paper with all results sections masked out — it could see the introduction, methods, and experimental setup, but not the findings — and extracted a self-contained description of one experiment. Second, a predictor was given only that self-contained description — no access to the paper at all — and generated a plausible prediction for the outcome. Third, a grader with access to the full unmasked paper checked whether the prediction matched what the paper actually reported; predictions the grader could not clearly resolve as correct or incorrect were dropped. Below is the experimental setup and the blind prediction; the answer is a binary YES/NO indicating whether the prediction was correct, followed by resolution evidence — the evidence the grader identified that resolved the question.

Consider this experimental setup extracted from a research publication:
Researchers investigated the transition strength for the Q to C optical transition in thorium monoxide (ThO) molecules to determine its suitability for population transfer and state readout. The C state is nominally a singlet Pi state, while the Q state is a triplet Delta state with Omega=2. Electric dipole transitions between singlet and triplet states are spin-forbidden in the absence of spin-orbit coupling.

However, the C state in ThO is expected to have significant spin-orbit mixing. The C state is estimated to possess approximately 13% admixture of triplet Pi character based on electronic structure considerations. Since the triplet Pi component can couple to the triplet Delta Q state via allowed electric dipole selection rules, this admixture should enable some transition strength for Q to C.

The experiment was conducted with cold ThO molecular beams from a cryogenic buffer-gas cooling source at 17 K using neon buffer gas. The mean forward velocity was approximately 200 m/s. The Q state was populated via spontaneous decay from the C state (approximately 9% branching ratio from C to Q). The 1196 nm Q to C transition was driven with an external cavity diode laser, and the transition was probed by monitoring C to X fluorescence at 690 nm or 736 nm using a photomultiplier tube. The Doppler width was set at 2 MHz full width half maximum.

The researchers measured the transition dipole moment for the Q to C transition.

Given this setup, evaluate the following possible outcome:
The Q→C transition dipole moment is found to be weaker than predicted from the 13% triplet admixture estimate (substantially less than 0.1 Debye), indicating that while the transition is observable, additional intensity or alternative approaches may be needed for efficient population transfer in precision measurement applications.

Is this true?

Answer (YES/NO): NO